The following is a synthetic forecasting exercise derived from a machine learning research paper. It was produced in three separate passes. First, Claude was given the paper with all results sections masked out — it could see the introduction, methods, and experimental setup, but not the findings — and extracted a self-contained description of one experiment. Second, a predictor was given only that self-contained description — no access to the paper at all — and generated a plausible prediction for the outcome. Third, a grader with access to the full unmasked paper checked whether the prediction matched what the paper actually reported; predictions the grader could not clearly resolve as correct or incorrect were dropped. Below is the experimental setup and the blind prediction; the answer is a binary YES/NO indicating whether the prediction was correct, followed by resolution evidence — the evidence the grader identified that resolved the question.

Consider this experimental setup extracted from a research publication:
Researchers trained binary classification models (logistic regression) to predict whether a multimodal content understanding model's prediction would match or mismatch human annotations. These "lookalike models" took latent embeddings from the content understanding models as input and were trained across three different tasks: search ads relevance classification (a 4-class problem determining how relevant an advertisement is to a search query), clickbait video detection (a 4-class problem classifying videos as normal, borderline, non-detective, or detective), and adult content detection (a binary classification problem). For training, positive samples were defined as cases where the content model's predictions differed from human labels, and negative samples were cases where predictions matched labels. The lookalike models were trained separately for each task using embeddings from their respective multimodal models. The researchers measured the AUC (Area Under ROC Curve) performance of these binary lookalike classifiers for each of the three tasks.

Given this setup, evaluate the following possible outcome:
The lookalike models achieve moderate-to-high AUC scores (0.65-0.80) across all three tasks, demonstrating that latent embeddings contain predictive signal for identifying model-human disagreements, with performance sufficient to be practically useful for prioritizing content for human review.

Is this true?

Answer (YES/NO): NO